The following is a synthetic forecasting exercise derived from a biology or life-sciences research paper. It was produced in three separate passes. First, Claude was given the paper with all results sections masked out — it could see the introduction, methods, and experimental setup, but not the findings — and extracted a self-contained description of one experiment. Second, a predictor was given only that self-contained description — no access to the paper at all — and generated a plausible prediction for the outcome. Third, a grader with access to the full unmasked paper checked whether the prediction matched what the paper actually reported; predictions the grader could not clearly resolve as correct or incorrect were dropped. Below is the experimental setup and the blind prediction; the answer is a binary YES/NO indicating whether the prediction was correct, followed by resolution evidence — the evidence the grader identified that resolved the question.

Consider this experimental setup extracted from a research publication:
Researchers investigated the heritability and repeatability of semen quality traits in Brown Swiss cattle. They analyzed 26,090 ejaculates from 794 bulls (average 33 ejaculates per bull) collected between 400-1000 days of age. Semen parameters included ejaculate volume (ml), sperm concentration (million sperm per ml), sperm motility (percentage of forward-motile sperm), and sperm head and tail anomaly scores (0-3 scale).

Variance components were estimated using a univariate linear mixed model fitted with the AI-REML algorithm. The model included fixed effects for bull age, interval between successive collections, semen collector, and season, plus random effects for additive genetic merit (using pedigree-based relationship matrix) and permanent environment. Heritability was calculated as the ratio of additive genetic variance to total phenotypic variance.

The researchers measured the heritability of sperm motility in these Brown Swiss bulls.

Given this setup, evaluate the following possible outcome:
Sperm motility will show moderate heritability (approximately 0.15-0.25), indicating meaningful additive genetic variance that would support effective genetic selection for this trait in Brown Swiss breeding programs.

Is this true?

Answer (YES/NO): NO